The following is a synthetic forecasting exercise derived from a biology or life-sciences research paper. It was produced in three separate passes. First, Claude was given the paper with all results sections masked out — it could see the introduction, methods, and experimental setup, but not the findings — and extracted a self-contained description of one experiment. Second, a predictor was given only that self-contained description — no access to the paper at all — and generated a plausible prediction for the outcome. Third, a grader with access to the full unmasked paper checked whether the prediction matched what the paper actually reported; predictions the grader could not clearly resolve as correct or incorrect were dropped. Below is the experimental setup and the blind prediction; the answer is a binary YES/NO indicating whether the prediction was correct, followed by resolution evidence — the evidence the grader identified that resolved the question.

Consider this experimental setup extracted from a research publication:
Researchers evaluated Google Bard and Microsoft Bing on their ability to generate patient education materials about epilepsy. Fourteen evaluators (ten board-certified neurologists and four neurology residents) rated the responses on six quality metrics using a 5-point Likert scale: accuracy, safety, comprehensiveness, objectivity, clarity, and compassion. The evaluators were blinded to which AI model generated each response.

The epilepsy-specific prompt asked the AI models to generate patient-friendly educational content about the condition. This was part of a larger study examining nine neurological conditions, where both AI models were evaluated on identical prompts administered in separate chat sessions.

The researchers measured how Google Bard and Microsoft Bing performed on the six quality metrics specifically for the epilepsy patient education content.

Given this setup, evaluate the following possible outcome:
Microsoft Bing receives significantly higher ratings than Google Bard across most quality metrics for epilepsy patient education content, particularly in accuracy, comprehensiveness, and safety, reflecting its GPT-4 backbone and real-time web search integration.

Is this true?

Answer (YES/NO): NO